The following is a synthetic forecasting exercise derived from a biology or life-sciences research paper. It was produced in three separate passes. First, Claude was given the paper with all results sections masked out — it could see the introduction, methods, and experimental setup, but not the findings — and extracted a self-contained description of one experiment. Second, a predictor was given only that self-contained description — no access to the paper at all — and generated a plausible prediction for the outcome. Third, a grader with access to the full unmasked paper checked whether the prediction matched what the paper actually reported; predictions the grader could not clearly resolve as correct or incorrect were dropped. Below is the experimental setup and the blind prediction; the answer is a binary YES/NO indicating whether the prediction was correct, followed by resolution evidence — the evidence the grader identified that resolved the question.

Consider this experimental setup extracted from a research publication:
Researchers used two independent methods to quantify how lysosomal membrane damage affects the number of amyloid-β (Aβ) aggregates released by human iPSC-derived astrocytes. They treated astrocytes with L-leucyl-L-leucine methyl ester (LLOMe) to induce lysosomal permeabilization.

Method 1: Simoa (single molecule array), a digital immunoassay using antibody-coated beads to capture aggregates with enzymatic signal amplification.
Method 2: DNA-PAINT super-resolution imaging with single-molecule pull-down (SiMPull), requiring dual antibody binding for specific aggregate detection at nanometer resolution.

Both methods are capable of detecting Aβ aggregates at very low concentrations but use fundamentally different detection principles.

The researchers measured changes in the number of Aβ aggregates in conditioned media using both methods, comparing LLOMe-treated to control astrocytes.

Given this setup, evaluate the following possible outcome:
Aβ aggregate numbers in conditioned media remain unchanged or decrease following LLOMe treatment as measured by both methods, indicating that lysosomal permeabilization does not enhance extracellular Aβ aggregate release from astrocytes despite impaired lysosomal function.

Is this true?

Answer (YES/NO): NO